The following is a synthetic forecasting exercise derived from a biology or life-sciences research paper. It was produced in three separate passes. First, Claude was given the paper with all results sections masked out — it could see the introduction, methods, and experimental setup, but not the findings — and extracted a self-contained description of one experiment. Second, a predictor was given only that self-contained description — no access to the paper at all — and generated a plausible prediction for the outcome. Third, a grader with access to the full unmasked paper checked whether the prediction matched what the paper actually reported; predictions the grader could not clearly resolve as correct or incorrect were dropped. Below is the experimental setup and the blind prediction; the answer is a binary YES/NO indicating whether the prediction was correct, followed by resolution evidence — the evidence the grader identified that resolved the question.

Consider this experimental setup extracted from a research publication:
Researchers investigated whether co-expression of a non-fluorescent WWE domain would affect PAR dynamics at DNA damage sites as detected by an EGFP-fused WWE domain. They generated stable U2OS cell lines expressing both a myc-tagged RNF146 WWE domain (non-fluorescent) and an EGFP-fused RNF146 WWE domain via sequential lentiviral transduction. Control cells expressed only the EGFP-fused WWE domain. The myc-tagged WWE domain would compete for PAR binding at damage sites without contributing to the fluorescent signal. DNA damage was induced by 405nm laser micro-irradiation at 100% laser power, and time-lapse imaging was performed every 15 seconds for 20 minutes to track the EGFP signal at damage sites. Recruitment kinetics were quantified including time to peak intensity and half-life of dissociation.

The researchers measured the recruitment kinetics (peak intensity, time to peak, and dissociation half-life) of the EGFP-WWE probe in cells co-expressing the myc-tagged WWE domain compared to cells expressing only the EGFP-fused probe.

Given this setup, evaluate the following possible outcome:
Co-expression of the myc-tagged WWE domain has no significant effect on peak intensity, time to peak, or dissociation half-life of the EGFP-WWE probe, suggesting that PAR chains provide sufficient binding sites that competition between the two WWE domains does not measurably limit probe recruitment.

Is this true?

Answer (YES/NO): NO